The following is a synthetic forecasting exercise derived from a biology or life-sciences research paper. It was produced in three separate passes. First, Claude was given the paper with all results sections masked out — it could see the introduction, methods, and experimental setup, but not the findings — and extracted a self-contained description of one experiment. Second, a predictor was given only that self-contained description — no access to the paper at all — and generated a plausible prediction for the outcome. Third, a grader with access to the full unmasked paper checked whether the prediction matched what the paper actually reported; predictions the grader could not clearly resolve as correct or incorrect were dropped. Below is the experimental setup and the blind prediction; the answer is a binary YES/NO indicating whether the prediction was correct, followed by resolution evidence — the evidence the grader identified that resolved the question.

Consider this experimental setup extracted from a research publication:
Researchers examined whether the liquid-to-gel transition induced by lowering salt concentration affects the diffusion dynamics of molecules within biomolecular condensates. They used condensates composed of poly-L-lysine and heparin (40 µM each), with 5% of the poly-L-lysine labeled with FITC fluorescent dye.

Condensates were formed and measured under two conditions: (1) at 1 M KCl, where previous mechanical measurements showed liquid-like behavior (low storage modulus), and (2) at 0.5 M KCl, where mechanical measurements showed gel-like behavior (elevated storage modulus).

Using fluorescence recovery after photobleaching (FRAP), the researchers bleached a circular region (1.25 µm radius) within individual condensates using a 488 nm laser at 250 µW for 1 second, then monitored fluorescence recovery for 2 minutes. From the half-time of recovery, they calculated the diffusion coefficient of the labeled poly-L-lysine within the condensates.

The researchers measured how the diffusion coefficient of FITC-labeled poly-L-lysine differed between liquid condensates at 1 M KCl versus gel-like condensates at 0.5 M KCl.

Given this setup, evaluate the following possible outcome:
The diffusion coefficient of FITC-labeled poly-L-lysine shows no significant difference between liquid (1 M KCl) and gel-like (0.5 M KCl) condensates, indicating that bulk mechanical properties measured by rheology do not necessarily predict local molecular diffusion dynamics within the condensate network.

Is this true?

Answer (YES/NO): NO